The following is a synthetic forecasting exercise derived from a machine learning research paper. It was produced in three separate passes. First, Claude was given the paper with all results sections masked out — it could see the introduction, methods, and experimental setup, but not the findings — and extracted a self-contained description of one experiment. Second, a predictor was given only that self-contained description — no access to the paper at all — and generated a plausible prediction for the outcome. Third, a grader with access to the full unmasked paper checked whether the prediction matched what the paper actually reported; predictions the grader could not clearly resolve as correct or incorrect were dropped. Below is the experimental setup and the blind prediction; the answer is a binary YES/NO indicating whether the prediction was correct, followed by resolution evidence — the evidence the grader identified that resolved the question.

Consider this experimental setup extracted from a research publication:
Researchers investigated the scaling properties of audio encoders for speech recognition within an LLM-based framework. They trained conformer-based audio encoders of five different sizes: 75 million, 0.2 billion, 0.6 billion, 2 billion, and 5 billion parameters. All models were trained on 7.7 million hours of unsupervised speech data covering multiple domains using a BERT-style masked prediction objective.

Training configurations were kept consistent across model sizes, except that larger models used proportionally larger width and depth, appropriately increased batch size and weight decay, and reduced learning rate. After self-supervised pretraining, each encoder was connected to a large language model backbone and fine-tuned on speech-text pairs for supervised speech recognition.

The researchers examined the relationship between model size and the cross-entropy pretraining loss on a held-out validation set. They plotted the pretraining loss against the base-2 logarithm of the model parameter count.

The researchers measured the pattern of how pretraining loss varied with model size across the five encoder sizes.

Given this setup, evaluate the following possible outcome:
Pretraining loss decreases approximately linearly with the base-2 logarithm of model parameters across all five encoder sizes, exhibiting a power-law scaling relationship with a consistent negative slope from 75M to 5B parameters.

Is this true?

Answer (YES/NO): YES